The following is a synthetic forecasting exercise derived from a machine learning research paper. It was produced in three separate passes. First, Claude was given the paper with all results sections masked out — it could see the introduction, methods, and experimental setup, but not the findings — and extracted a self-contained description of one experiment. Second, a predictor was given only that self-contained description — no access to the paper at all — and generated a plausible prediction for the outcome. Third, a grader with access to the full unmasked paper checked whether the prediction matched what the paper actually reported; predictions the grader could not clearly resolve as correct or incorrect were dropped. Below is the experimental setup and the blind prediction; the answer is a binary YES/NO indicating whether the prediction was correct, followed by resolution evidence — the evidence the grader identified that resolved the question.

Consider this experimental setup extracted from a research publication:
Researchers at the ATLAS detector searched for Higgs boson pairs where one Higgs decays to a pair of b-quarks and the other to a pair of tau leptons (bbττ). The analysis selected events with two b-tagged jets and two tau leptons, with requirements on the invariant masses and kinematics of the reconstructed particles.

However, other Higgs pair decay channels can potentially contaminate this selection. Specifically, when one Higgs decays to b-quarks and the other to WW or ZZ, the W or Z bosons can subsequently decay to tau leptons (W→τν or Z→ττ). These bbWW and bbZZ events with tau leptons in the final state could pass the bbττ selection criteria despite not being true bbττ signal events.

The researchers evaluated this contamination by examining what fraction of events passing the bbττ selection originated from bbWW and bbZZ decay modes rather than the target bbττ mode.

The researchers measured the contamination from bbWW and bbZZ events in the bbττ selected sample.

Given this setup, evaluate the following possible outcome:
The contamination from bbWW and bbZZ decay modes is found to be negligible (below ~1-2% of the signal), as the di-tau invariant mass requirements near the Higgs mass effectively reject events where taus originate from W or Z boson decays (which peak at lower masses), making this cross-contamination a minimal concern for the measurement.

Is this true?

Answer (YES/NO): NO